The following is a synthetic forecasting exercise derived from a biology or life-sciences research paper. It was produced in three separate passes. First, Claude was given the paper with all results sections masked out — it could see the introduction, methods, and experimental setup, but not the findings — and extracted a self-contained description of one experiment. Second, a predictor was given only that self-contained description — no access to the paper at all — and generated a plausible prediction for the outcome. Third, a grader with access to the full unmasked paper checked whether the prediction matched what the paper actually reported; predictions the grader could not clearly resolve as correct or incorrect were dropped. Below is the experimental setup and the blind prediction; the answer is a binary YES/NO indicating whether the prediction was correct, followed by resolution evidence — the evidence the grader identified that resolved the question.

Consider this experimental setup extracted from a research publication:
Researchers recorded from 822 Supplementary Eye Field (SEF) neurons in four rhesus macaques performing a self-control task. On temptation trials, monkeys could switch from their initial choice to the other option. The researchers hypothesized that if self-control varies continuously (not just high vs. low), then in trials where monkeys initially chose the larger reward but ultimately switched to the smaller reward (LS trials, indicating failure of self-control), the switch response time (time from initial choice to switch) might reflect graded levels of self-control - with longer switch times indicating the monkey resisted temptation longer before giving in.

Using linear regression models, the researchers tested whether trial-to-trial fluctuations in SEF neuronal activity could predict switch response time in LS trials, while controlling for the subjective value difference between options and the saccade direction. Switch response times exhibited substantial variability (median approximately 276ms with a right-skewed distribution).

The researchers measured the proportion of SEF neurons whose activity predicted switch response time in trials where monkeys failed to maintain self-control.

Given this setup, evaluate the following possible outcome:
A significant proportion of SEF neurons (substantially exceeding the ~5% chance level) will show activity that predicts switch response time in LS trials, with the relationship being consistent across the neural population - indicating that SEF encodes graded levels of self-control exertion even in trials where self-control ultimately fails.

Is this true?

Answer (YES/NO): YES